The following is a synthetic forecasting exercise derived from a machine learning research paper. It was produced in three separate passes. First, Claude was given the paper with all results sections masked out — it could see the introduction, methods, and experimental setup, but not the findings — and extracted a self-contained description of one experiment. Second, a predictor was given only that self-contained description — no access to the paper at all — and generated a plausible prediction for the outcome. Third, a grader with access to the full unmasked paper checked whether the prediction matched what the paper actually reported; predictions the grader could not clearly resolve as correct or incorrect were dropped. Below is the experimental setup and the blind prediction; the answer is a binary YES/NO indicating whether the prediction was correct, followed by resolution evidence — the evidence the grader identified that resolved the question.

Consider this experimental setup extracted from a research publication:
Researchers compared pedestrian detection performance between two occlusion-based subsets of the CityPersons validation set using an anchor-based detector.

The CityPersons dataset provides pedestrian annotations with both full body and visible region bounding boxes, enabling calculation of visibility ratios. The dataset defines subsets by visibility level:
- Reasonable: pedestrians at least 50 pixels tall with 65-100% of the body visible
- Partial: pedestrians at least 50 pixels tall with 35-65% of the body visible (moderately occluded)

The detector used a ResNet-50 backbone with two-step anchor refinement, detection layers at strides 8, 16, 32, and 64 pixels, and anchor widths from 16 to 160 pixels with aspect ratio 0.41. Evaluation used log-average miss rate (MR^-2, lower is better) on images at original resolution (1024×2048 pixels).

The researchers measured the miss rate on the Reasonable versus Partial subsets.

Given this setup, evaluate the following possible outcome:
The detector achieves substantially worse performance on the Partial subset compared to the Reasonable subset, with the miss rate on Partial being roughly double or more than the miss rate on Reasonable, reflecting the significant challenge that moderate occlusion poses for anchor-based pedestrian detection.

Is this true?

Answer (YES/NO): NO